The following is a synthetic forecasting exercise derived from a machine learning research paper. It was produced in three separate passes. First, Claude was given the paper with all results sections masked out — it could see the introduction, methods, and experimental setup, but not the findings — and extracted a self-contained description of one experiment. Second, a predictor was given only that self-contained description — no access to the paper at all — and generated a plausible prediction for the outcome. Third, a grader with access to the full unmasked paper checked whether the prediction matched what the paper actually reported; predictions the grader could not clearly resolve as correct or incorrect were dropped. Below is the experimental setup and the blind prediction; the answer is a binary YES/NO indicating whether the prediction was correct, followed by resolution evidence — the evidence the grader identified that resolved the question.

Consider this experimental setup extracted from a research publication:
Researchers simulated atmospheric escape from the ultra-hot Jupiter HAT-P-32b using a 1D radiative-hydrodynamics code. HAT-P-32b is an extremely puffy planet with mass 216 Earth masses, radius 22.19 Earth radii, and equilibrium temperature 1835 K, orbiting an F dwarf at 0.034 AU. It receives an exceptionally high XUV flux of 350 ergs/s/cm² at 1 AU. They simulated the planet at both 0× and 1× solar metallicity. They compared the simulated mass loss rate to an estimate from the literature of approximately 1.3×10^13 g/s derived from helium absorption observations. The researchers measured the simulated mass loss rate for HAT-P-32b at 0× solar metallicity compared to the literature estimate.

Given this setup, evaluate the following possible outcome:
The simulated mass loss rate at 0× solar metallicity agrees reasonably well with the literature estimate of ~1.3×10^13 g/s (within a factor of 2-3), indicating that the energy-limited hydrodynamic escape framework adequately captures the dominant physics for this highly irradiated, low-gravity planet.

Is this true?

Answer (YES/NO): YES